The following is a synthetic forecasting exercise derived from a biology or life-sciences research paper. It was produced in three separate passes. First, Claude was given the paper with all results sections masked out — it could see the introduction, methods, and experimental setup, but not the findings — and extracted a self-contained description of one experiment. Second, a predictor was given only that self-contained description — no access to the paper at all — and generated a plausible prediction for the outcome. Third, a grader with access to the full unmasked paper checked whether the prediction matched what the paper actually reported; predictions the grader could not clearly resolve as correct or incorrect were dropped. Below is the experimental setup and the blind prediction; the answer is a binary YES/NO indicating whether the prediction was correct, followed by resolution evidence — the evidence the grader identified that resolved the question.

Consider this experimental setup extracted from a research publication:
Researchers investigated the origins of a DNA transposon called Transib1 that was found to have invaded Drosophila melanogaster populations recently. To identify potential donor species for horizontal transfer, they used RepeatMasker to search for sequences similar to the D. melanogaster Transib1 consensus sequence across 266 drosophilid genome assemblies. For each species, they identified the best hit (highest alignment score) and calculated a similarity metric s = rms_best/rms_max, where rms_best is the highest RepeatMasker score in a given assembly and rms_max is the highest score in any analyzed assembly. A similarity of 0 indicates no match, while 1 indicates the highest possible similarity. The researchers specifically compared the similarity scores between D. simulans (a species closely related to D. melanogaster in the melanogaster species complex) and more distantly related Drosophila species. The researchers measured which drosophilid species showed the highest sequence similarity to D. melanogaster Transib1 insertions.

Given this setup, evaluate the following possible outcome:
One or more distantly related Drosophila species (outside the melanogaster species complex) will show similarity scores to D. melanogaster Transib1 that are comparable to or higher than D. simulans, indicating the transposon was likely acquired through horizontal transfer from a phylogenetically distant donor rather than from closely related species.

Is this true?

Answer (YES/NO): NO